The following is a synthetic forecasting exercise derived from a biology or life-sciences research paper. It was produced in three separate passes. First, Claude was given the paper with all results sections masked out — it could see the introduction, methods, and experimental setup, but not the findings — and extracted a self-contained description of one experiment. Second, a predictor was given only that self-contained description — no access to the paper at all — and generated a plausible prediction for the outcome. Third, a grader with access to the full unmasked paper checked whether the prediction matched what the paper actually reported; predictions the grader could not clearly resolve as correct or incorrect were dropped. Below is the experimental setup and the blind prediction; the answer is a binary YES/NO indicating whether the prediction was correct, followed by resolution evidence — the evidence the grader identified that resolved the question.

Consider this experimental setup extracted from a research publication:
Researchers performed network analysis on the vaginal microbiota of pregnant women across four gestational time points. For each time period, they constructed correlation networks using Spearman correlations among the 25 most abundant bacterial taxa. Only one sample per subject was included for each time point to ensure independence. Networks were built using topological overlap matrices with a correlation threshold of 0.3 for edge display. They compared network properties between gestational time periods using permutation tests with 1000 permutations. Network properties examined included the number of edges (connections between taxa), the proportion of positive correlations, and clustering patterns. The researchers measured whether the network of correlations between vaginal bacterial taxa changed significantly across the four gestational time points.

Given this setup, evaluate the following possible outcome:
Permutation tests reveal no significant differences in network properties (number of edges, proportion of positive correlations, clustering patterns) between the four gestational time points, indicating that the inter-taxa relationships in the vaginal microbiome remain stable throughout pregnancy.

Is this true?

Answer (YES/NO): NO